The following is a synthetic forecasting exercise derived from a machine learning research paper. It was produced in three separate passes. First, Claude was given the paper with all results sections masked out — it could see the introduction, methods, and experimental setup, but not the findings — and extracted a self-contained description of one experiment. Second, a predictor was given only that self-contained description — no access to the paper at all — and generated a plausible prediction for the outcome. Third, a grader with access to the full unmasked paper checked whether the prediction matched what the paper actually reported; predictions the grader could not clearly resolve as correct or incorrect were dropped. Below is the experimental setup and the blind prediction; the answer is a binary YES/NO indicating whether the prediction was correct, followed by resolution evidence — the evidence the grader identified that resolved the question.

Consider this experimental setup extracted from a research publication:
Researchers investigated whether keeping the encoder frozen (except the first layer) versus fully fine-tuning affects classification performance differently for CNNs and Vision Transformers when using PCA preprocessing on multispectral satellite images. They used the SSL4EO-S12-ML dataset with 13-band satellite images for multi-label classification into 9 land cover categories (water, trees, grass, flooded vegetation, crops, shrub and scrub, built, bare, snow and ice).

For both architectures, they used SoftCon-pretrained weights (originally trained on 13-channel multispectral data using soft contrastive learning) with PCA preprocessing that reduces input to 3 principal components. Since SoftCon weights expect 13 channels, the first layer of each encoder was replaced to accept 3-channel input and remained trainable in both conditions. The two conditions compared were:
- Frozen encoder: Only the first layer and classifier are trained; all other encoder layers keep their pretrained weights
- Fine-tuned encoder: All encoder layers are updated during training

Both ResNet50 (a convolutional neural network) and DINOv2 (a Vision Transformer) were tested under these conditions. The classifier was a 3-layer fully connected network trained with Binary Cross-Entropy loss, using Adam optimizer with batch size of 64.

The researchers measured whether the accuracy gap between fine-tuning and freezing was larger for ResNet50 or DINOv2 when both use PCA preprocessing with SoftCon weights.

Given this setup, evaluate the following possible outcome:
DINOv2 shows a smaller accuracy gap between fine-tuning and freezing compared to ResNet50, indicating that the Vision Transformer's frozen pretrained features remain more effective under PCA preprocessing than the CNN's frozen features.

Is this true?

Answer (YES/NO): NO